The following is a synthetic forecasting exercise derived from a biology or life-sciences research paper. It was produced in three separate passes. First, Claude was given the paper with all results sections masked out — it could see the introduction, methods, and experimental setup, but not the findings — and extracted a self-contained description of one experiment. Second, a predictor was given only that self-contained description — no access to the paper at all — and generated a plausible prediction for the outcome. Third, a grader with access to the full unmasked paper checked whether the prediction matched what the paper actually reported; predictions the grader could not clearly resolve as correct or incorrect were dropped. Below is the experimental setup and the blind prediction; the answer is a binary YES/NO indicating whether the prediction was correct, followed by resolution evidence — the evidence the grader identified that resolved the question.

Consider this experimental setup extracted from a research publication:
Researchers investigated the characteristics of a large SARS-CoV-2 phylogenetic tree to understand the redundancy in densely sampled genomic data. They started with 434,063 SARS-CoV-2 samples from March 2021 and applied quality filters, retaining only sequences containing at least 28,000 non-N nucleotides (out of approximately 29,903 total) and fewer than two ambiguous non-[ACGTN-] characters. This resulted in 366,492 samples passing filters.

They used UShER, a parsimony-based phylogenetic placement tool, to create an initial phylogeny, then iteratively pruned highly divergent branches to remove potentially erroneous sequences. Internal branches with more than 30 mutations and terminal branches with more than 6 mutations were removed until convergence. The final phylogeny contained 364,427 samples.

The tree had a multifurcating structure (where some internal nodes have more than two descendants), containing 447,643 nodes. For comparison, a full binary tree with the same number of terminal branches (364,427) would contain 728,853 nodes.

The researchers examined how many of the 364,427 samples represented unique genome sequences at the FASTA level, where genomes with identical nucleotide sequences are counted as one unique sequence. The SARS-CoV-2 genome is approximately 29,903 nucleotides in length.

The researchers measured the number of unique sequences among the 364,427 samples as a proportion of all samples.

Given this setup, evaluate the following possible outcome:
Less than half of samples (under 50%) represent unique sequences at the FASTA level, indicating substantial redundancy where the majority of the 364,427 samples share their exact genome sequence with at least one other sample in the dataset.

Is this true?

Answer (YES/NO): NO